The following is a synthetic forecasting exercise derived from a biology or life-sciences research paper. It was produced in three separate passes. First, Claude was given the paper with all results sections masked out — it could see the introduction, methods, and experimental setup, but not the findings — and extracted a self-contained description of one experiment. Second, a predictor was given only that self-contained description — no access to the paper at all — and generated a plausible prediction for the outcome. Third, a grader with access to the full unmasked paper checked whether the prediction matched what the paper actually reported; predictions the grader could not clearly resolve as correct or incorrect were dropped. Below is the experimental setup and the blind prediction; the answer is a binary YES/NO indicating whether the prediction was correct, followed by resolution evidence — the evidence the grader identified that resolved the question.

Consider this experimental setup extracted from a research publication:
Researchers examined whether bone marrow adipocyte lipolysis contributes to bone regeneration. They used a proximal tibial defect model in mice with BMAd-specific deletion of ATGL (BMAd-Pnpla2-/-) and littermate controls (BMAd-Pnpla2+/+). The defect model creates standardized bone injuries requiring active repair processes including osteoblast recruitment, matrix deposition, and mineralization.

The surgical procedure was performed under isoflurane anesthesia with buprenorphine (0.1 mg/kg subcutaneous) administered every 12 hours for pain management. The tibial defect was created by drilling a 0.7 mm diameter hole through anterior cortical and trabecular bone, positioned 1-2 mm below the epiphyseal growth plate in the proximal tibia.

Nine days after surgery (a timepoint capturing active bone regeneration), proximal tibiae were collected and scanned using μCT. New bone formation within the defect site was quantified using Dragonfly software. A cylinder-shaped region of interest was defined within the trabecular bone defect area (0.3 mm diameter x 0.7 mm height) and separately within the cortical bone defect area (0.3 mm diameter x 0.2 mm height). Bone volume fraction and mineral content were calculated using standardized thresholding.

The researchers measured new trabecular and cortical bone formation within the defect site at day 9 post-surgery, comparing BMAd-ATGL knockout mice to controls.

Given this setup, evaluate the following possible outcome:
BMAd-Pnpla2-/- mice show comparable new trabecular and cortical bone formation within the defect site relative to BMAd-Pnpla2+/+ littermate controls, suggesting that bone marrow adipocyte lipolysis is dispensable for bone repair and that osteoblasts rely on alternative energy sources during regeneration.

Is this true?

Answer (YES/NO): NO